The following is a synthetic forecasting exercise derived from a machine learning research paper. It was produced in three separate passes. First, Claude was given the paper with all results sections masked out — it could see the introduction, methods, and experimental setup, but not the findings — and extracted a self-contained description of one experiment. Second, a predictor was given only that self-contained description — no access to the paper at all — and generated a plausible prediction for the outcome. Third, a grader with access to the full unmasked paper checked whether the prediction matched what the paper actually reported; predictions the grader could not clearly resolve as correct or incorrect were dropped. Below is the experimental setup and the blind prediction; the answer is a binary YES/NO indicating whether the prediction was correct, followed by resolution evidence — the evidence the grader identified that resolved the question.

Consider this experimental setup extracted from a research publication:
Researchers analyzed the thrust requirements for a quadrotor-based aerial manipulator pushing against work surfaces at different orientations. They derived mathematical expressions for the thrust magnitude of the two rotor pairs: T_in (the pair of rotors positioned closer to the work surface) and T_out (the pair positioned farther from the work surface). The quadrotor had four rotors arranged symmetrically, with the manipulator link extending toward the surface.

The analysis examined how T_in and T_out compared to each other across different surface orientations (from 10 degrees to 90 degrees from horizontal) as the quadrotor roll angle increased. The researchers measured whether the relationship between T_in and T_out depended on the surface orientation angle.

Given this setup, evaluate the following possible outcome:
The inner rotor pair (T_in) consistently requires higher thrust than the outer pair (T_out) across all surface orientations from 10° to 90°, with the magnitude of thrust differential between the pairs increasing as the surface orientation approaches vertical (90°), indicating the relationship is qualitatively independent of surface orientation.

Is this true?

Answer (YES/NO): NO